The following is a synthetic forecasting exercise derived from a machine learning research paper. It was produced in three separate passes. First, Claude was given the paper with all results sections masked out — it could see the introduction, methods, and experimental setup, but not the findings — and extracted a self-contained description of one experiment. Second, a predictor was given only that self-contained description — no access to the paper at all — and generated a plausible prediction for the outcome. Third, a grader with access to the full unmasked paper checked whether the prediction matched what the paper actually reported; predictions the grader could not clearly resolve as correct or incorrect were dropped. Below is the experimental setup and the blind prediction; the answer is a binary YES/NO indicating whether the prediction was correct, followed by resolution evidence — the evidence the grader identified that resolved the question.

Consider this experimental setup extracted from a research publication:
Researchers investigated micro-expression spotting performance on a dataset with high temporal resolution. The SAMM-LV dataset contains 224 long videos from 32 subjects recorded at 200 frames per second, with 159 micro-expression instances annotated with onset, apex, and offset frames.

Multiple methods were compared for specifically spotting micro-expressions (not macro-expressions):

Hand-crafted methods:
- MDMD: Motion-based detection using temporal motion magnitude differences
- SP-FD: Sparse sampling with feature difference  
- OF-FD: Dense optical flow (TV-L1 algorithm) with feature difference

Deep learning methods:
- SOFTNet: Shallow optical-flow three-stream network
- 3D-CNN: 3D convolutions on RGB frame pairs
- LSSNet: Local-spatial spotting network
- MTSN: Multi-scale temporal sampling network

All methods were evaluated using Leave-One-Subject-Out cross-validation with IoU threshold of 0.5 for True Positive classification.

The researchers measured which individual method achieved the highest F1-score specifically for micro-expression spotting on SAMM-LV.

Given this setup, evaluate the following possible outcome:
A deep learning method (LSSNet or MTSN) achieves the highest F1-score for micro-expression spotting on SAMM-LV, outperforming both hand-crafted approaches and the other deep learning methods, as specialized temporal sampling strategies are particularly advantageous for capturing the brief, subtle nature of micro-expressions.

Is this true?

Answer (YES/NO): NO